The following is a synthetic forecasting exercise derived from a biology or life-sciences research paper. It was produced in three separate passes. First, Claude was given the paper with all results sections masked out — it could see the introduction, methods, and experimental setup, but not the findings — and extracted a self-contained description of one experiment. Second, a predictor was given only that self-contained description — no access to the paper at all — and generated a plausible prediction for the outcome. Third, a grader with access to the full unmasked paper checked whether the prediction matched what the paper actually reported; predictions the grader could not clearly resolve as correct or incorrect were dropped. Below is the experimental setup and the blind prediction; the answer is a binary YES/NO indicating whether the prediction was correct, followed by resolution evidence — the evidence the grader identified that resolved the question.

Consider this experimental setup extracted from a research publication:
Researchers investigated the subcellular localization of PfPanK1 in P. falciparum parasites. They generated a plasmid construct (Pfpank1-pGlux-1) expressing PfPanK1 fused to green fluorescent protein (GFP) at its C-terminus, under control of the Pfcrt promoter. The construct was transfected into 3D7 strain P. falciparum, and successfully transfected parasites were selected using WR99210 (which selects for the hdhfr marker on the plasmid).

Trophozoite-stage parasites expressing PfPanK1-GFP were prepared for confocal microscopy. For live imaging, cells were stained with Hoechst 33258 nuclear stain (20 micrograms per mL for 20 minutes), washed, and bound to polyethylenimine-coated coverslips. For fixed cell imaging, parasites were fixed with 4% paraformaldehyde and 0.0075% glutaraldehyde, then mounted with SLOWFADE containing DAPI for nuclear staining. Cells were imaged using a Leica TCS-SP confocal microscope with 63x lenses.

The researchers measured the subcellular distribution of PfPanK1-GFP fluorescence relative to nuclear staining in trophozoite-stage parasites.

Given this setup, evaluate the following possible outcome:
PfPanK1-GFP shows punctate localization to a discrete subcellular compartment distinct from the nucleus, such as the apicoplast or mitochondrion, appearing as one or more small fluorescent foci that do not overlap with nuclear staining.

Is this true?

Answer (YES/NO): NO